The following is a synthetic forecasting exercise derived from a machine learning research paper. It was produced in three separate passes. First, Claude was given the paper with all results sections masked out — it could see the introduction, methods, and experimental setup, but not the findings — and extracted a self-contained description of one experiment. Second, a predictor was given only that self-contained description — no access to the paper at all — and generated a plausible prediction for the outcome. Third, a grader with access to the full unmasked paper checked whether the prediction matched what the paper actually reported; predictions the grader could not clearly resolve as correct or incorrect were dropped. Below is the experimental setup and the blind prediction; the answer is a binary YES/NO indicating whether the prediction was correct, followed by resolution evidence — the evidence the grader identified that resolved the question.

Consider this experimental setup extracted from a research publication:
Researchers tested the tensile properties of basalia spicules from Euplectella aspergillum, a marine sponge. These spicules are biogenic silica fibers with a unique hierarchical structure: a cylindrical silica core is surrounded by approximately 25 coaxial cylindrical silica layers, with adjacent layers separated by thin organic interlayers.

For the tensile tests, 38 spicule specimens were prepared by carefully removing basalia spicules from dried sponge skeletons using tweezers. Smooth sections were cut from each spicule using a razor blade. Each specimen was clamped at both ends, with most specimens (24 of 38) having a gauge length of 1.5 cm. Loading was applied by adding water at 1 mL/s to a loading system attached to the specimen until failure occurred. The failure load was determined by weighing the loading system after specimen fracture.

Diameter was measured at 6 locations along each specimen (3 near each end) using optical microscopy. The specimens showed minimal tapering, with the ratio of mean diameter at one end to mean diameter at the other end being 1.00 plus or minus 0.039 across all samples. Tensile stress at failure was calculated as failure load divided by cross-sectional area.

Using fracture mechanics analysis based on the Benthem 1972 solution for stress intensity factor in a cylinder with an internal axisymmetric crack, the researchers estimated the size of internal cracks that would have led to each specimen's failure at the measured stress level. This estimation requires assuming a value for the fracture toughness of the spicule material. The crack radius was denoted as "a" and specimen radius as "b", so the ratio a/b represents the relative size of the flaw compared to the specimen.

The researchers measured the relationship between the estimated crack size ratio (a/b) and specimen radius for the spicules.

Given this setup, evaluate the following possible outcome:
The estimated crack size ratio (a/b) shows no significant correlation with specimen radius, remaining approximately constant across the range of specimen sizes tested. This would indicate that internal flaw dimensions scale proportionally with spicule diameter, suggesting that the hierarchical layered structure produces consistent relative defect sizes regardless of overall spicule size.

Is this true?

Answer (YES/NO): NO